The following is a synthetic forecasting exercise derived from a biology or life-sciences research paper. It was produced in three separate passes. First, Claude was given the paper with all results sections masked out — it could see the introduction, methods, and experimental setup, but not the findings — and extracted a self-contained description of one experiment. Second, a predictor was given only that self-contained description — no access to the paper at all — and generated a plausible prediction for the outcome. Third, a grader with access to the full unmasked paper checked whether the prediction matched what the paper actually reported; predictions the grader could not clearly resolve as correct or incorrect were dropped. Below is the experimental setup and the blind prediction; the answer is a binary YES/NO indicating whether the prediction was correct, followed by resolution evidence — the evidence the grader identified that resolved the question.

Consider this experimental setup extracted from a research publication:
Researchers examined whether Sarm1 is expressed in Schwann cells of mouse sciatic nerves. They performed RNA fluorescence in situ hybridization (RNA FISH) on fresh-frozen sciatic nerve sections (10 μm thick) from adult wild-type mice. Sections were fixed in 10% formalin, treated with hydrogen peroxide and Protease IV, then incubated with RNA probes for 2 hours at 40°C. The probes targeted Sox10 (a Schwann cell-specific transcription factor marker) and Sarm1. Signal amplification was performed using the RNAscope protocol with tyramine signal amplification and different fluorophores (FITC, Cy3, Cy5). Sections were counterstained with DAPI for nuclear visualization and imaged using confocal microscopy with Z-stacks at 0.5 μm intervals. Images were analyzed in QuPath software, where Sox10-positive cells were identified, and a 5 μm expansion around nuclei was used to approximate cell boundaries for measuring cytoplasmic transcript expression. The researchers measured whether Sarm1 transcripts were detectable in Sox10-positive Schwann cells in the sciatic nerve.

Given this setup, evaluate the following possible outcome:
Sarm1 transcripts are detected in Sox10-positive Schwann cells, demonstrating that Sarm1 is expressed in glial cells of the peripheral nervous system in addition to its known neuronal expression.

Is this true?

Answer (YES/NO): YES